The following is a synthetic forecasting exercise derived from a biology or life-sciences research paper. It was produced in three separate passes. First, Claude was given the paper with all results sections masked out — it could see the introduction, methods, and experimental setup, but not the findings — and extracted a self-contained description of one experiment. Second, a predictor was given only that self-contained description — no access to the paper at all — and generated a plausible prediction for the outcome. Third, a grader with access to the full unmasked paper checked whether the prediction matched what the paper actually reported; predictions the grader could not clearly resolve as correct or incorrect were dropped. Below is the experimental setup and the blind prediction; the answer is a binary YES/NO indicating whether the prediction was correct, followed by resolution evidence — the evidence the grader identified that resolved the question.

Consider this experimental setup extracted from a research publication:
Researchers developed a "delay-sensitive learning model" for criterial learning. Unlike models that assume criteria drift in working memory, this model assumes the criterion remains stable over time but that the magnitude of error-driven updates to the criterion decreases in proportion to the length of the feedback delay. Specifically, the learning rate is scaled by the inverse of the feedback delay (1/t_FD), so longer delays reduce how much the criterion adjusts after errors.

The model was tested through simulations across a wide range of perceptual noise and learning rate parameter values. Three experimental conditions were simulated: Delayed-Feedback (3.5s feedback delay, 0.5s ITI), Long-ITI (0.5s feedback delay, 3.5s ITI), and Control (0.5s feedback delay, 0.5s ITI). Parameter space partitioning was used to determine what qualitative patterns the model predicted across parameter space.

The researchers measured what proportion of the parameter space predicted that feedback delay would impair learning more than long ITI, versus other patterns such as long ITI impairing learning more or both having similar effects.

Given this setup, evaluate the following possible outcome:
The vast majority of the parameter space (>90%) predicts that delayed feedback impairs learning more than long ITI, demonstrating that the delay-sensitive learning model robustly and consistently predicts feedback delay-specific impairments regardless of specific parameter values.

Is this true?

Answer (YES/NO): YES